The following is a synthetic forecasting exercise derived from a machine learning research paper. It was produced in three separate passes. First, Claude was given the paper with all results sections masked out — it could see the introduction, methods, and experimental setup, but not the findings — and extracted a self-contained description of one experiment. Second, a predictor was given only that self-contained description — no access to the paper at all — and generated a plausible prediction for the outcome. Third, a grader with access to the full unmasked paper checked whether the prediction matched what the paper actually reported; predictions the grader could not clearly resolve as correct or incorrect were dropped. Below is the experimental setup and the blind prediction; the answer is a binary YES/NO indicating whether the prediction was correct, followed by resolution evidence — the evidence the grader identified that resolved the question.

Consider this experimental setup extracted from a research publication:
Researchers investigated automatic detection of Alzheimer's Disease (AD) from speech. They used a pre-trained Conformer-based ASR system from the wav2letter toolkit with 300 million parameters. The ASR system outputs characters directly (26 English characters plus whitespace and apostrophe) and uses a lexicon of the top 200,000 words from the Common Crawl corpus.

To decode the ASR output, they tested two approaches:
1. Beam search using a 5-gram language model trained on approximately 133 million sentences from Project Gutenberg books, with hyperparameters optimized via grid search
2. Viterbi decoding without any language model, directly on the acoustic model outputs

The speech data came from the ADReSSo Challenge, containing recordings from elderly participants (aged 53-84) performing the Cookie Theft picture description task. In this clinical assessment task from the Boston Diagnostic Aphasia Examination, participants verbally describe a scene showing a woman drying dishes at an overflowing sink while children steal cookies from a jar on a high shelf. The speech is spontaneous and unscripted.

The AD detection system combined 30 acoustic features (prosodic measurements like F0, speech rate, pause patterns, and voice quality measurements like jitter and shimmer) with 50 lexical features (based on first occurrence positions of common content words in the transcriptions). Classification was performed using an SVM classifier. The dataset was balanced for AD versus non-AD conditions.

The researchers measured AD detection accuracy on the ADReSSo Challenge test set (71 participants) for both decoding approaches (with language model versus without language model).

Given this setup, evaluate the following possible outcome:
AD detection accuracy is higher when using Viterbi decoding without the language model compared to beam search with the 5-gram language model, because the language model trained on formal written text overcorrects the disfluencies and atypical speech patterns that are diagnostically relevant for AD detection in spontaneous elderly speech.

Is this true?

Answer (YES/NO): YES